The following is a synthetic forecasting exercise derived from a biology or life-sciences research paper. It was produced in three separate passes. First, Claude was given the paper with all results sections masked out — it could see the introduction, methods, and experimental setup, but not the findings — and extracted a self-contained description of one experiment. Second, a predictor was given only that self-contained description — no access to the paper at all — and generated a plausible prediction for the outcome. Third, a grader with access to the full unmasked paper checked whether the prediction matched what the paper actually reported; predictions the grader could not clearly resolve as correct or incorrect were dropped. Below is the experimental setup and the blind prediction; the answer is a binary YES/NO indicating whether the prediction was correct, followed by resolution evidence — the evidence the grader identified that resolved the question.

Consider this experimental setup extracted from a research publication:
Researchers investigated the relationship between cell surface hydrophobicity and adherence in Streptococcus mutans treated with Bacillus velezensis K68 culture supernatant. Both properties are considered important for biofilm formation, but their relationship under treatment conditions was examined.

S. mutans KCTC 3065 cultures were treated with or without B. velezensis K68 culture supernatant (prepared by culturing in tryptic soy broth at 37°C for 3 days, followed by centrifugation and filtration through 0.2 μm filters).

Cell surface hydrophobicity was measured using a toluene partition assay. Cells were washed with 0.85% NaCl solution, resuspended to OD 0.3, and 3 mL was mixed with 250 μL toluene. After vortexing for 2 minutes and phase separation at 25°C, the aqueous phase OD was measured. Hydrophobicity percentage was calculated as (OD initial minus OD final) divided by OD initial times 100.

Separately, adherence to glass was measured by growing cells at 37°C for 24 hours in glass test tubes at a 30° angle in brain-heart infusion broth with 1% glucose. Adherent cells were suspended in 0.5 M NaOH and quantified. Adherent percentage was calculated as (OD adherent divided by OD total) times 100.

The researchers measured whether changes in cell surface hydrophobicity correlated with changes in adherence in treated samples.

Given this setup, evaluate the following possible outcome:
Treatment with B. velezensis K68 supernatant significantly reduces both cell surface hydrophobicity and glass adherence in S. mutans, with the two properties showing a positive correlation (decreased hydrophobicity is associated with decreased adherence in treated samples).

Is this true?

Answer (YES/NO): YES